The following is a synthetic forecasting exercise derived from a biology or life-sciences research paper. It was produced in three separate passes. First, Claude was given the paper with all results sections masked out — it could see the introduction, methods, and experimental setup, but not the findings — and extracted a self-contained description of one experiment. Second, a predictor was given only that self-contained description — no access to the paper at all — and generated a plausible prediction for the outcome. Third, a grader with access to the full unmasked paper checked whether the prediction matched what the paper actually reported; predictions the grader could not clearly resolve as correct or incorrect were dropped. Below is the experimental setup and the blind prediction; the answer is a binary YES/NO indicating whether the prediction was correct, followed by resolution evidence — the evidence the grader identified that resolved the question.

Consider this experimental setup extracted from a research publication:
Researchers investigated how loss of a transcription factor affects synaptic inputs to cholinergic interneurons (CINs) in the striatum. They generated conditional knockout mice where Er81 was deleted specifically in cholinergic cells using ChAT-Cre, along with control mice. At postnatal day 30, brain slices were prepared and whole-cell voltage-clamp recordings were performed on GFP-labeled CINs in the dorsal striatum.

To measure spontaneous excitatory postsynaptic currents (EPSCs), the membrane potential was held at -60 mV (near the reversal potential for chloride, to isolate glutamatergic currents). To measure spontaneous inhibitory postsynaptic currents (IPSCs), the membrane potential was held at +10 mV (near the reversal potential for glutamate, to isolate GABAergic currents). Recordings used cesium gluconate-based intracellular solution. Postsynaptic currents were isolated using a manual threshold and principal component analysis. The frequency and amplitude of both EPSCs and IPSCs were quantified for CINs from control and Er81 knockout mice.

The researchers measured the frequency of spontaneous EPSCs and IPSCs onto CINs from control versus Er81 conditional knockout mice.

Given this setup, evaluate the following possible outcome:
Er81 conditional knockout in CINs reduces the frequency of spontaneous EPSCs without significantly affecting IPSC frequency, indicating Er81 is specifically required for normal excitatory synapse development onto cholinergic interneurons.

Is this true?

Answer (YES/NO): NO